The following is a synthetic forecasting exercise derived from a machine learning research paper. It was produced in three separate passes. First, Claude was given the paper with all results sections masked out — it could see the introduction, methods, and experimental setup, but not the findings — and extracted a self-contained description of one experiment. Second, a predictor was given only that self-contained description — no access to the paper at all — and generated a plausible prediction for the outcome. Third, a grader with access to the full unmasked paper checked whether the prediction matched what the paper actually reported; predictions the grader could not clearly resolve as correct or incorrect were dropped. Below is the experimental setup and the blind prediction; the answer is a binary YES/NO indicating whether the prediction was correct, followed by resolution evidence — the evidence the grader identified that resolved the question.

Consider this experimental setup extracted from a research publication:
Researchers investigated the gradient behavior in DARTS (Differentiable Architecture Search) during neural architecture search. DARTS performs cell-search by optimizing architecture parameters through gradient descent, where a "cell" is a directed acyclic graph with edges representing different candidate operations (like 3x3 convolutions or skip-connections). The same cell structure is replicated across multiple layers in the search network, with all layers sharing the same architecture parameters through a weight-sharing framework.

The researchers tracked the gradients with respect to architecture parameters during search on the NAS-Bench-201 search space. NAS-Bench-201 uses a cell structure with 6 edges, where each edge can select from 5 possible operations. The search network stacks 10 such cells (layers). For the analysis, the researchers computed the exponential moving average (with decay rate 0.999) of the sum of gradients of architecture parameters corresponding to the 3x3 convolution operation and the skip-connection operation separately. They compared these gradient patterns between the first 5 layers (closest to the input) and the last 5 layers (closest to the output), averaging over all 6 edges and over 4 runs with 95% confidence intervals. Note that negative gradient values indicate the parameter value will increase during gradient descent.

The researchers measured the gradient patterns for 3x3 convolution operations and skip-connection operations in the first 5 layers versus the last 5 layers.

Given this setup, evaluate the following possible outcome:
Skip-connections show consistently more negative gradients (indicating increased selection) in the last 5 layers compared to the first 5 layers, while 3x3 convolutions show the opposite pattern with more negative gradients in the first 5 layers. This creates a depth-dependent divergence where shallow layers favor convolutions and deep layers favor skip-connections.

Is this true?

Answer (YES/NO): NO